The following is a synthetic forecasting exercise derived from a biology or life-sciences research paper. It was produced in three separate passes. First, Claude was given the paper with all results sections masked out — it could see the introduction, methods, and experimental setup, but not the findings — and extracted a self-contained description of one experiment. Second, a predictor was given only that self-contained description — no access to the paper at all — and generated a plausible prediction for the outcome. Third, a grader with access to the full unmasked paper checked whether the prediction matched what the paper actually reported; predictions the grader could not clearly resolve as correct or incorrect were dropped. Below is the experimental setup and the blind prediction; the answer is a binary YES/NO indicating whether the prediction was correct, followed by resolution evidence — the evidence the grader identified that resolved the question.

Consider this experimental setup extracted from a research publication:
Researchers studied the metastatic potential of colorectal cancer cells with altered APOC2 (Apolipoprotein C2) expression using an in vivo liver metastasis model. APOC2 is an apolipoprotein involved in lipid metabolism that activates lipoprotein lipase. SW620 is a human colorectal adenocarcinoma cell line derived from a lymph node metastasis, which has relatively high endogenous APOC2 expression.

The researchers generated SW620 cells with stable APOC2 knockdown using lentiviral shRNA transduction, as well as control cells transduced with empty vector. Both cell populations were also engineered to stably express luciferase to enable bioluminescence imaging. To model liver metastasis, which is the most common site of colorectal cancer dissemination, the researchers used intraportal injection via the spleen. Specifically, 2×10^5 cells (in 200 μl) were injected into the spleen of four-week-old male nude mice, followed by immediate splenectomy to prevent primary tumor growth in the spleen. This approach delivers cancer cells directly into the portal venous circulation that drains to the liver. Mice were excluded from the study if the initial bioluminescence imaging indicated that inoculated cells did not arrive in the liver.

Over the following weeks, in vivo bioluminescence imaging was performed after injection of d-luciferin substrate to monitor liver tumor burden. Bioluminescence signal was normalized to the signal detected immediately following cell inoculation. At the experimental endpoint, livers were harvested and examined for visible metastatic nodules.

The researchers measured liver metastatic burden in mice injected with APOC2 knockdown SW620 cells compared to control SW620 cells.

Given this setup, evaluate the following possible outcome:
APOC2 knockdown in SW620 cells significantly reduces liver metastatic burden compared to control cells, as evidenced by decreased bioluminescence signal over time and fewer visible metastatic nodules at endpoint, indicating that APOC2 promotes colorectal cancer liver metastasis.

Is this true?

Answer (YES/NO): YES